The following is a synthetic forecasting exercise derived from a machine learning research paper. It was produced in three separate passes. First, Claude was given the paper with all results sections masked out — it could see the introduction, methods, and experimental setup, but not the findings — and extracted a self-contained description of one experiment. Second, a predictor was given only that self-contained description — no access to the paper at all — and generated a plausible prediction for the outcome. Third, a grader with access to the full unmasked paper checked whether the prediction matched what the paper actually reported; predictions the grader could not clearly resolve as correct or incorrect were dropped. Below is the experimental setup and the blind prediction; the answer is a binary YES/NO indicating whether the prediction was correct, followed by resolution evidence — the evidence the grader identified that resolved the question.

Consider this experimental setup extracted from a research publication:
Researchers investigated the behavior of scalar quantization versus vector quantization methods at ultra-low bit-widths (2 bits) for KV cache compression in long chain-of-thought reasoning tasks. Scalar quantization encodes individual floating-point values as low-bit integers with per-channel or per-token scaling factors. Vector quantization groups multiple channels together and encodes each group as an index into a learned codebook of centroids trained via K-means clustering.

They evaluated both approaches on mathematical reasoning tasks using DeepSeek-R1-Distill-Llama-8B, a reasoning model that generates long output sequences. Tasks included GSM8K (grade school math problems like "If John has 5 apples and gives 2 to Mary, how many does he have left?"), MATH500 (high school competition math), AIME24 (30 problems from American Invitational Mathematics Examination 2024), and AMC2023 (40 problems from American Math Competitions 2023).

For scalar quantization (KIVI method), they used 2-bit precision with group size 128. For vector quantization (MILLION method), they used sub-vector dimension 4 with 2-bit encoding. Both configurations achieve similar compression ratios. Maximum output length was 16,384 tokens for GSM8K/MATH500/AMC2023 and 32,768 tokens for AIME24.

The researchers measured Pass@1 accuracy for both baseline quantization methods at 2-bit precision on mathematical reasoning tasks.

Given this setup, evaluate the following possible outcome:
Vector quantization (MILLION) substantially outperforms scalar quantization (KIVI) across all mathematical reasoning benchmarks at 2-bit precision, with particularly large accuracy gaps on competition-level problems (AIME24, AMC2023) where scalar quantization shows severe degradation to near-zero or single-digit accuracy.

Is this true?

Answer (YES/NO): NO